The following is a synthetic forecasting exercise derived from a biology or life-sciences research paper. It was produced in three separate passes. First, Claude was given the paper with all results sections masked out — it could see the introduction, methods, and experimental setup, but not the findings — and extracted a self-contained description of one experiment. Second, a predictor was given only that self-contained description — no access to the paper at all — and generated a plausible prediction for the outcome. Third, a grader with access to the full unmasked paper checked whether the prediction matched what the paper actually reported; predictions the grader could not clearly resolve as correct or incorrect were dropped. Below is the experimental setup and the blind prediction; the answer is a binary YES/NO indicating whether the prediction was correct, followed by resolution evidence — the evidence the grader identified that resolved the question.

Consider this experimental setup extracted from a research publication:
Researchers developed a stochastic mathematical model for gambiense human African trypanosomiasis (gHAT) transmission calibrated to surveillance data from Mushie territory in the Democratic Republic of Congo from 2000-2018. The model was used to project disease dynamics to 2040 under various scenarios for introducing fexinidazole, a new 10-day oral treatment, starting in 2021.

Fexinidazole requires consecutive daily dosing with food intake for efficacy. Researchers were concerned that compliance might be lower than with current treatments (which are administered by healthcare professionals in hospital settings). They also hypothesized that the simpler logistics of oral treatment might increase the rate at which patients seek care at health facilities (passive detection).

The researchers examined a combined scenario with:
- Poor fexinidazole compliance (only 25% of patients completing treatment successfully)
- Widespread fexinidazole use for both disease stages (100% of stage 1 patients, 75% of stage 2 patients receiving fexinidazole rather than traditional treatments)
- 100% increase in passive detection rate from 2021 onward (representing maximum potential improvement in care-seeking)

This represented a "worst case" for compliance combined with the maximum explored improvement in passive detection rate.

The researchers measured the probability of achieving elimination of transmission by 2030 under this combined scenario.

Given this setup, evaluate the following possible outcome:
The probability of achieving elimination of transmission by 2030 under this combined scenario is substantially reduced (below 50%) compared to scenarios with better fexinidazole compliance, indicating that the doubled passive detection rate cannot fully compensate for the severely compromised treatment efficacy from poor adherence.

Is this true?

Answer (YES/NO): NO